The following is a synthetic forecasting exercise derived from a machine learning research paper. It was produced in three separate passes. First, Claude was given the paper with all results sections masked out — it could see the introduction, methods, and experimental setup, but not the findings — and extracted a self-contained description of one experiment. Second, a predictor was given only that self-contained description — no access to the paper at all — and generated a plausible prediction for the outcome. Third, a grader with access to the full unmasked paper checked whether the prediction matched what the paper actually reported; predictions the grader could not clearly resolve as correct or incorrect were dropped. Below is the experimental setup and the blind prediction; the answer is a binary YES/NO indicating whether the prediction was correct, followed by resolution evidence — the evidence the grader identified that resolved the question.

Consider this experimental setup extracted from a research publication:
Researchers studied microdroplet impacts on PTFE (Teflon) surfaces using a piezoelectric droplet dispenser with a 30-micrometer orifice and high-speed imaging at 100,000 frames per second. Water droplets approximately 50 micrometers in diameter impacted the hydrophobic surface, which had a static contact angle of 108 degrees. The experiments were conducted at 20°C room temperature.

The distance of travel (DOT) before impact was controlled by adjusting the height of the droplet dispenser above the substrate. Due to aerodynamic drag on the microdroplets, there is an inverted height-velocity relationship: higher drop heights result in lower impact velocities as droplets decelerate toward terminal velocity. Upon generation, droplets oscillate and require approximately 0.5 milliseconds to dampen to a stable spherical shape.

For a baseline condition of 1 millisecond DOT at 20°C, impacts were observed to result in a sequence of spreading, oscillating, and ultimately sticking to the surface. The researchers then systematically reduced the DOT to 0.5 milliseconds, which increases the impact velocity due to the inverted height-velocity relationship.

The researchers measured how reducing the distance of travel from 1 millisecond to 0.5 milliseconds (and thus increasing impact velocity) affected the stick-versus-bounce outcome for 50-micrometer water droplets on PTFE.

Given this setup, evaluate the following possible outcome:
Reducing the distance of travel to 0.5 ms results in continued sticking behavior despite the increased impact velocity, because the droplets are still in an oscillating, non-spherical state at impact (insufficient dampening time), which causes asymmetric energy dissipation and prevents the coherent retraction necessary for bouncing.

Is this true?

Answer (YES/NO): NO